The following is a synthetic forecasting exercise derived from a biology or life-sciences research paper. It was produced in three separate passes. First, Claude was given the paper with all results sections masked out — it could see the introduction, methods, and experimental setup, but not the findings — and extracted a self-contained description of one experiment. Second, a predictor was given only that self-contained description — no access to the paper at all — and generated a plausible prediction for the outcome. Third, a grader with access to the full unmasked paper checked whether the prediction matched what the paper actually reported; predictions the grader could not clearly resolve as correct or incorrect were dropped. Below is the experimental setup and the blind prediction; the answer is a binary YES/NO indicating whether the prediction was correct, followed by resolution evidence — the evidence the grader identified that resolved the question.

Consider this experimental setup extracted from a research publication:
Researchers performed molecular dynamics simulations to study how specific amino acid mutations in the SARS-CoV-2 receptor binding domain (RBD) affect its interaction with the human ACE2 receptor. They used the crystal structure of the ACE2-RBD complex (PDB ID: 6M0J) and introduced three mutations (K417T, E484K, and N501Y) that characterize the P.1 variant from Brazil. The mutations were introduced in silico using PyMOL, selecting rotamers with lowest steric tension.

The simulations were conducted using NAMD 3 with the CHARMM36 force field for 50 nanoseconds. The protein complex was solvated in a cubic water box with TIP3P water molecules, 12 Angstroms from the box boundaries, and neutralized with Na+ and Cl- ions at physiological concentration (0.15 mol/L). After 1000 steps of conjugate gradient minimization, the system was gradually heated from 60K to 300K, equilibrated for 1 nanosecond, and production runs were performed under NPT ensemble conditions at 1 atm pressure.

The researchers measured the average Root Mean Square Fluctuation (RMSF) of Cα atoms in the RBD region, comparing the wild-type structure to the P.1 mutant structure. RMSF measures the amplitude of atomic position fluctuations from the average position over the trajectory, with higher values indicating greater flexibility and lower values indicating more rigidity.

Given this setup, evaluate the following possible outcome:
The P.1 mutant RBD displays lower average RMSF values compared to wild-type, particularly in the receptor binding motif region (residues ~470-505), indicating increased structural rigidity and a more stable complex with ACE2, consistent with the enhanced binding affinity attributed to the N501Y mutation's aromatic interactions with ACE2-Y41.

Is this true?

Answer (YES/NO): YES